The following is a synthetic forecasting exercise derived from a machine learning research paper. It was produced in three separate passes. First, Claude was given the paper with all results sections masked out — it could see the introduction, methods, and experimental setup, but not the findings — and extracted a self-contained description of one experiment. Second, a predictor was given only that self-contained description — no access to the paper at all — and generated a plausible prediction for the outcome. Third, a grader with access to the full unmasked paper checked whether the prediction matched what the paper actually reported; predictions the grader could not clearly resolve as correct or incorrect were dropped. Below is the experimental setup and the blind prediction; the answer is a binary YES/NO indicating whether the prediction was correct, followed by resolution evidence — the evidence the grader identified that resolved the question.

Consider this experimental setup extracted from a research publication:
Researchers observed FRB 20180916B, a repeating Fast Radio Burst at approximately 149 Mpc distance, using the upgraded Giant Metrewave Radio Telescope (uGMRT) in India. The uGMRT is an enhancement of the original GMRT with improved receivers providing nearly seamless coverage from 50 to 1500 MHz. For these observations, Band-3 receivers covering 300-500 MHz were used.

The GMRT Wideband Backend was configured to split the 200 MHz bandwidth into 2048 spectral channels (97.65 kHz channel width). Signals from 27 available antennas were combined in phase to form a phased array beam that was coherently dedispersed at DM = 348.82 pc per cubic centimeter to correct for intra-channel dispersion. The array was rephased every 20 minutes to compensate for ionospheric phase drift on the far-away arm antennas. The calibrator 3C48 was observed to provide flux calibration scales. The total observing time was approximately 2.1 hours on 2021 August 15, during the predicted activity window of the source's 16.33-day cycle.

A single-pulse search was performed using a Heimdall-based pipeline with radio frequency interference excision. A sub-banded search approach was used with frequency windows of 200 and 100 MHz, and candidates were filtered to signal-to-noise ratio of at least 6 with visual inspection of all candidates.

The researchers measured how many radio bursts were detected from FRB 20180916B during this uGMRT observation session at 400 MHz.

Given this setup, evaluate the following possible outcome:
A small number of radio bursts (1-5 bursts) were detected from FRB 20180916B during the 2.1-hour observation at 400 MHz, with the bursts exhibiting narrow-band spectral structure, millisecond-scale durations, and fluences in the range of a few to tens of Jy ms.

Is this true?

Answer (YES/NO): NO